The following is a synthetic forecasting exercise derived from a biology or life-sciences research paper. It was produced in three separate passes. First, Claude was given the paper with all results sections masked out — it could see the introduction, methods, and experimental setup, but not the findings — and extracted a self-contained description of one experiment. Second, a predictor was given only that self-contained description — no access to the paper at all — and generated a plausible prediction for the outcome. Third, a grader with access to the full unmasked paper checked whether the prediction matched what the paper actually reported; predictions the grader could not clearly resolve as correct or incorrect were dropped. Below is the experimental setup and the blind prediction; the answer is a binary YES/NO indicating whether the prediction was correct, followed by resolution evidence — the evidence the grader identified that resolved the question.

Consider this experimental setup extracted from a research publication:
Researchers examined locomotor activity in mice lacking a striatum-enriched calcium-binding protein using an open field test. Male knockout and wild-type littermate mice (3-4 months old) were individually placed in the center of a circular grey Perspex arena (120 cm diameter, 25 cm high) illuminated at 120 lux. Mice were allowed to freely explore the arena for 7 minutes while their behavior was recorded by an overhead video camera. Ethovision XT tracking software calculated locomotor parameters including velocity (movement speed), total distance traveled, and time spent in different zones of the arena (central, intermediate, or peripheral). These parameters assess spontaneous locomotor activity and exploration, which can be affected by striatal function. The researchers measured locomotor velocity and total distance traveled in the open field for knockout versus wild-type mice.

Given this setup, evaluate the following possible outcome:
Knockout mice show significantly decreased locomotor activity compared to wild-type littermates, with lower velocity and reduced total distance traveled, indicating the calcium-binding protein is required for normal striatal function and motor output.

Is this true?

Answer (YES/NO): NO